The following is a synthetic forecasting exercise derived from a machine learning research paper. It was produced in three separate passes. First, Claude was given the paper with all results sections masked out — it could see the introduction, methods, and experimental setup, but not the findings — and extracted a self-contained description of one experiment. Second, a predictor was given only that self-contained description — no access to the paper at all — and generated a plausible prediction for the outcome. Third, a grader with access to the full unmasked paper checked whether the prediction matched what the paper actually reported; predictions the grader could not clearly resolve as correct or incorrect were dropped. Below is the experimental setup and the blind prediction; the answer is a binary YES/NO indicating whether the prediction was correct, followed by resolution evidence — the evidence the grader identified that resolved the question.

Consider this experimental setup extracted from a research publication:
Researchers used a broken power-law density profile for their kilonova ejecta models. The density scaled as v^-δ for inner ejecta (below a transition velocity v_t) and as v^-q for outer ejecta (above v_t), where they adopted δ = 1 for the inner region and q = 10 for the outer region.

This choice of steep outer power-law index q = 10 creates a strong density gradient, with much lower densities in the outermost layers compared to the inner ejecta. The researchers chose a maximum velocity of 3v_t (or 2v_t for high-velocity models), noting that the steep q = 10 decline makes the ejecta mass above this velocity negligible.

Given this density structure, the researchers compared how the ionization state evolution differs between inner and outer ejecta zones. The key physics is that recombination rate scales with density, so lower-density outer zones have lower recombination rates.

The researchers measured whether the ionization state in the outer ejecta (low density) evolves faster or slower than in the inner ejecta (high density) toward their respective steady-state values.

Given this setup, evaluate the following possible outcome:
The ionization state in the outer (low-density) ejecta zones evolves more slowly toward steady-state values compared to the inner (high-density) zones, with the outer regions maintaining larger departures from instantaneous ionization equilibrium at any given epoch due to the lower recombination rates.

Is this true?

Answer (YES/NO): YES